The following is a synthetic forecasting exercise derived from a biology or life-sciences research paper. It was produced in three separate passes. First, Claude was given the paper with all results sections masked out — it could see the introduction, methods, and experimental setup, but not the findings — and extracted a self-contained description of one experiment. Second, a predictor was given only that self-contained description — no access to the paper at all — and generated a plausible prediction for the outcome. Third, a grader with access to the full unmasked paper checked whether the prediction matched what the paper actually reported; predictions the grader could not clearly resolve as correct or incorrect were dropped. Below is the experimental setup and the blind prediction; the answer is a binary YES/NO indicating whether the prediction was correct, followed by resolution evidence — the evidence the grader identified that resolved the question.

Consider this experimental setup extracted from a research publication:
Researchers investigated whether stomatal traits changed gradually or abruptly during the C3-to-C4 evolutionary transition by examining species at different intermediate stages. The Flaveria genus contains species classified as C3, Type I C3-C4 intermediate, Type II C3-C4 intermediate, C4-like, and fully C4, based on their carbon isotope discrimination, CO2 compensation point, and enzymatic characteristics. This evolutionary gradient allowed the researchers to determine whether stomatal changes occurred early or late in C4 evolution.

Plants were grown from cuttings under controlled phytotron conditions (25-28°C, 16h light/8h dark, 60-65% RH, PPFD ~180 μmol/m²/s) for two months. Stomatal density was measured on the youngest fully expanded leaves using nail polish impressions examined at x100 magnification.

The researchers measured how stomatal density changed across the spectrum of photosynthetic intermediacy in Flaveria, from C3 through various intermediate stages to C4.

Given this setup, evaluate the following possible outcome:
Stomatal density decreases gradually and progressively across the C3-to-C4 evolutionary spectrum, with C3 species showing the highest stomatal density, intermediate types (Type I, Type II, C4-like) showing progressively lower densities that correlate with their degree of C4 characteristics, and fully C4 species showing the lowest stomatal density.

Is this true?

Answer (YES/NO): NO